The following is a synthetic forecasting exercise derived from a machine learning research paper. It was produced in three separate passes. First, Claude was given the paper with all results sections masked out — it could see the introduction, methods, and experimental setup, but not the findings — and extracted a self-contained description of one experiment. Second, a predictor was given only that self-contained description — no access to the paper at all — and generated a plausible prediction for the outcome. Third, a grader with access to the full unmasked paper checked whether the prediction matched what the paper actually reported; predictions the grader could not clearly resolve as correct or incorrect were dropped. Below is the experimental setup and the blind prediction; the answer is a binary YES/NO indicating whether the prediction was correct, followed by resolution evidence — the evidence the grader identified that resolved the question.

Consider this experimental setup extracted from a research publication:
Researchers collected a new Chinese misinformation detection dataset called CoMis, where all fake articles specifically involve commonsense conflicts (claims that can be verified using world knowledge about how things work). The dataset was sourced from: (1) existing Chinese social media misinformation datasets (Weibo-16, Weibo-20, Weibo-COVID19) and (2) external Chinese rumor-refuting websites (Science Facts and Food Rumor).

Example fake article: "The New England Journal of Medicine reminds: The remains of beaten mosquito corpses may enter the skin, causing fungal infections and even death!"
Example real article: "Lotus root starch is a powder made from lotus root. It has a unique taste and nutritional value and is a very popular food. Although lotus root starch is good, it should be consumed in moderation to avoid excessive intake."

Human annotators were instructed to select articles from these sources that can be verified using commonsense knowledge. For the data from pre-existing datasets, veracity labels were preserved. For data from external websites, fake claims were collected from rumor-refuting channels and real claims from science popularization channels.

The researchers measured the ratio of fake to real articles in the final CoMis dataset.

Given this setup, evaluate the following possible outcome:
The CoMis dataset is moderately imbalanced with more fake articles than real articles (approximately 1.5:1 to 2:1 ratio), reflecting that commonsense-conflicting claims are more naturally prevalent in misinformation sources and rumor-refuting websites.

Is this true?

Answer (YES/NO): NO